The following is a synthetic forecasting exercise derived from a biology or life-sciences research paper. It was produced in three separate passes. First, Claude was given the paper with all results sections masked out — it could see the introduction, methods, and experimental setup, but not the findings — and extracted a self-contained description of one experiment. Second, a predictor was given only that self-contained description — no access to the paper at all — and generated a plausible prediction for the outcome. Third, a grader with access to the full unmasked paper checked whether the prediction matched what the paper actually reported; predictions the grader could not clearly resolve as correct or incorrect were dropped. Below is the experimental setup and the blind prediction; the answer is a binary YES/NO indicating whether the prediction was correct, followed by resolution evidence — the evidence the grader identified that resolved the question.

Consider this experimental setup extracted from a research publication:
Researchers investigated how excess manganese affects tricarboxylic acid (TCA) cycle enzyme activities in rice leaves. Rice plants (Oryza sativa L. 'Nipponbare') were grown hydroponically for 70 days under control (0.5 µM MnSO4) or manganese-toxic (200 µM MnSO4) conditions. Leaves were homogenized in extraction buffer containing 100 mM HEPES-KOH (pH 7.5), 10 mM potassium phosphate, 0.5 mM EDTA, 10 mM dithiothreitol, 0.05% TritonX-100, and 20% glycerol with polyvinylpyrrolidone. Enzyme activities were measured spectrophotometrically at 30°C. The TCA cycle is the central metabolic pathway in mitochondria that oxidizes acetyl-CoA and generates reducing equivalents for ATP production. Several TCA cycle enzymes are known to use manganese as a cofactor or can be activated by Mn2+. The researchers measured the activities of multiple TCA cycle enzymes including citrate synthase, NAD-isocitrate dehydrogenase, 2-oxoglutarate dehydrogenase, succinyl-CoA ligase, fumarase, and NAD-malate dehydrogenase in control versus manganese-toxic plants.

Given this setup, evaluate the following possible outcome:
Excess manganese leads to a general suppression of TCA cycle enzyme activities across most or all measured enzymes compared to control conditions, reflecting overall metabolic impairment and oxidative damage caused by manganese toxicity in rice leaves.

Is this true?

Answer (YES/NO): NO